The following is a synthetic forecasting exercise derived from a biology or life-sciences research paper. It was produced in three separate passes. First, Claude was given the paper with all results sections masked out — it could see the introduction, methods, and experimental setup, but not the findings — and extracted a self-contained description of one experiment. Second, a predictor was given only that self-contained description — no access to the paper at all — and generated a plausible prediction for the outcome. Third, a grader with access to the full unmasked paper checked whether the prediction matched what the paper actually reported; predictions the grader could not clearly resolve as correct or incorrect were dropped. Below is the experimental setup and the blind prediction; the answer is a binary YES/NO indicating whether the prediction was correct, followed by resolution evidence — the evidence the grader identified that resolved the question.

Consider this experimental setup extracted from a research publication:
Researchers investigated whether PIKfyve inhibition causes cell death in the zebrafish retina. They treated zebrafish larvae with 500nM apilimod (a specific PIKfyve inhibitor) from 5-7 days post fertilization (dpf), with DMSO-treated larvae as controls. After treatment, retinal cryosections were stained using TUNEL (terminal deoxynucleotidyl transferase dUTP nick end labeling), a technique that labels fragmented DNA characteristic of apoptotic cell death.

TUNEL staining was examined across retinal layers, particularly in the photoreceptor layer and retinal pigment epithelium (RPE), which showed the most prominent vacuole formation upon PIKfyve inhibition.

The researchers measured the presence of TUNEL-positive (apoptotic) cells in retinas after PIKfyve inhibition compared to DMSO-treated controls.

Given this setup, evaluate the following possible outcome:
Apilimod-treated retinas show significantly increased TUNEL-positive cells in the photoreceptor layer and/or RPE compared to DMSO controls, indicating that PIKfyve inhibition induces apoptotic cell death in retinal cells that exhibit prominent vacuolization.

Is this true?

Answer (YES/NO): NO